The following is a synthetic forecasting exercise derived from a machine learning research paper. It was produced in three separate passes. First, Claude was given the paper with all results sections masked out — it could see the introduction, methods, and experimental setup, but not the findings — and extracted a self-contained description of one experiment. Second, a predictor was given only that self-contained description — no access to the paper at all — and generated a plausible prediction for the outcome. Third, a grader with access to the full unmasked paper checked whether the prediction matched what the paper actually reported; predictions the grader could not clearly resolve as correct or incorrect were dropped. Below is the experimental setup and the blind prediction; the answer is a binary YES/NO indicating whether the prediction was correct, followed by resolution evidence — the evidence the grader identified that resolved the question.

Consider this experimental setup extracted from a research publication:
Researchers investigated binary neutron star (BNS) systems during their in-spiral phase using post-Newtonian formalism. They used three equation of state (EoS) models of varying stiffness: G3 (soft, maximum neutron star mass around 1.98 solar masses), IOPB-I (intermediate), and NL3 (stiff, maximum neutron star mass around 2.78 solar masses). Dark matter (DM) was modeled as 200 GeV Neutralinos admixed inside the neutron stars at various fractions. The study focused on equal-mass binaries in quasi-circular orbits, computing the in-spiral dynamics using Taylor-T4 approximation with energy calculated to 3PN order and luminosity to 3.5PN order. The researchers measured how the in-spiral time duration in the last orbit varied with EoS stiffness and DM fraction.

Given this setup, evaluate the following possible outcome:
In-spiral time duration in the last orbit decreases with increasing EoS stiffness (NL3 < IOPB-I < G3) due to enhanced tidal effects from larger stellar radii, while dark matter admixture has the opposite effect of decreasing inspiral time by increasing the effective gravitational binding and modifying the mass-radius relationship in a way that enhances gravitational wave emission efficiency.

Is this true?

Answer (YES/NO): NO